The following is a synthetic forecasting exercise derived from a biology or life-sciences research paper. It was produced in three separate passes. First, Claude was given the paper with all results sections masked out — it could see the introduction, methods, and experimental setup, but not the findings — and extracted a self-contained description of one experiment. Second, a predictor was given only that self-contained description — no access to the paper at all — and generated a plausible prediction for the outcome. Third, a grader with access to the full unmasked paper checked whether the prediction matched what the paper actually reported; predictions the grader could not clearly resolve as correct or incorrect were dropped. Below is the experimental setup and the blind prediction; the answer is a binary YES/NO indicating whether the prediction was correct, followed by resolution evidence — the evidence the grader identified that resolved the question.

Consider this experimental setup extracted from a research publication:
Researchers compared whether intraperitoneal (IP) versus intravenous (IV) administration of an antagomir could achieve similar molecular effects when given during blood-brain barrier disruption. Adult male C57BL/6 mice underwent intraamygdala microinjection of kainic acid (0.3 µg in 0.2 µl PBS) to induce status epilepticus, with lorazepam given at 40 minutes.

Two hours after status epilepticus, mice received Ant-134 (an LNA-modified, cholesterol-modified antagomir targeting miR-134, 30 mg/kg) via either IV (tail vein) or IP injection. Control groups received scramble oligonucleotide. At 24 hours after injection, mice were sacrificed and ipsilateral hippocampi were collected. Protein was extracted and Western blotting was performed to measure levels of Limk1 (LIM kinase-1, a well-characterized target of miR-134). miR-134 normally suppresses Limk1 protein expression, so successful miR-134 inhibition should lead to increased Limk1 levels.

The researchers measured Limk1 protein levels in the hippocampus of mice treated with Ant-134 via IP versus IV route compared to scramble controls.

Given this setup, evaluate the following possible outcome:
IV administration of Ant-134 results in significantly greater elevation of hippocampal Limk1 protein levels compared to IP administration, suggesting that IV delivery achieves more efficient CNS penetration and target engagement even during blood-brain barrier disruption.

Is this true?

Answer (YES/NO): NO